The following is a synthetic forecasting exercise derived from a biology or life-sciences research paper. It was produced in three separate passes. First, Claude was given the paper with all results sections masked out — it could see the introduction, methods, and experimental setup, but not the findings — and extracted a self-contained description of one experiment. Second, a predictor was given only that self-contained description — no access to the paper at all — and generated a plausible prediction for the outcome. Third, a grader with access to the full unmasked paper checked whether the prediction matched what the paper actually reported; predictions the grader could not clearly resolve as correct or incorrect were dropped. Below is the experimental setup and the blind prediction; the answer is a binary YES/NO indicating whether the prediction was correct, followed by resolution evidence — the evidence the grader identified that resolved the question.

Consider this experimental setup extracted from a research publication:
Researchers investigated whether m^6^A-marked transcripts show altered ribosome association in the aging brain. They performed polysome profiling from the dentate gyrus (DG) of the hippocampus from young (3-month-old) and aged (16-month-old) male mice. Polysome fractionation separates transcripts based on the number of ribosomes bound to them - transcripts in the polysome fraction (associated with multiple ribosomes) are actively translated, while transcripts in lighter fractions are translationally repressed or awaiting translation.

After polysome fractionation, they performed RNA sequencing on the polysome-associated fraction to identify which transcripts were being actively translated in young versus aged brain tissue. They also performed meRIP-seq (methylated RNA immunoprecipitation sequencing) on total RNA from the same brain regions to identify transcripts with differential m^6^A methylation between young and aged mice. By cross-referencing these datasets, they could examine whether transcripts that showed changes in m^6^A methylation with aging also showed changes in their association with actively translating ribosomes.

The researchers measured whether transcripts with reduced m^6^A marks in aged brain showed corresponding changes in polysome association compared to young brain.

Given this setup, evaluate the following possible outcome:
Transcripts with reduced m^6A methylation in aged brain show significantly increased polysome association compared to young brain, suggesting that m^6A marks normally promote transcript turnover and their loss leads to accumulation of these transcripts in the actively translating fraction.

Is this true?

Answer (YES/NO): NO